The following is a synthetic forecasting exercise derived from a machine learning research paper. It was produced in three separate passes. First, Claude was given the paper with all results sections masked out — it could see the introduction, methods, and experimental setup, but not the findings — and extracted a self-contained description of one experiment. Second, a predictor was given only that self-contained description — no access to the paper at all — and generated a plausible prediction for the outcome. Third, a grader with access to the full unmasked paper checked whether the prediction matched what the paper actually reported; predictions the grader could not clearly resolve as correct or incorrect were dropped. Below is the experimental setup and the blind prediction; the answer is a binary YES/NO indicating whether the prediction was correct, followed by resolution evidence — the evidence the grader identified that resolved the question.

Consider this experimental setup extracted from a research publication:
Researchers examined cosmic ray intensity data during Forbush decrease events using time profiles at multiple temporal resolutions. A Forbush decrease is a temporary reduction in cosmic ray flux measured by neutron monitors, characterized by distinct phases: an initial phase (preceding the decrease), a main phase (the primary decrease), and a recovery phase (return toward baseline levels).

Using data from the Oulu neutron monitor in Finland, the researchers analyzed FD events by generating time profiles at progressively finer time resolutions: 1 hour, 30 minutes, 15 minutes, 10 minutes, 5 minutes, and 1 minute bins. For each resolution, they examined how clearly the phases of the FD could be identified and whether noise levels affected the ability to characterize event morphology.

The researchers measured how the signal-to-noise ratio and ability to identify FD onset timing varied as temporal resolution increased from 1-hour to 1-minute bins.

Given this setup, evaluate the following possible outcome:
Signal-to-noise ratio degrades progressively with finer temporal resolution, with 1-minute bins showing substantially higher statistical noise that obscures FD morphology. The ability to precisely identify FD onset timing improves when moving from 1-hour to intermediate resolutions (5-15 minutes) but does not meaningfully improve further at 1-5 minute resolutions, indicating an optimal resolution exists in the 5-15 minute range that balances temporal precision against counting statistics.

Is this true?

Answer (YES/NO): NO